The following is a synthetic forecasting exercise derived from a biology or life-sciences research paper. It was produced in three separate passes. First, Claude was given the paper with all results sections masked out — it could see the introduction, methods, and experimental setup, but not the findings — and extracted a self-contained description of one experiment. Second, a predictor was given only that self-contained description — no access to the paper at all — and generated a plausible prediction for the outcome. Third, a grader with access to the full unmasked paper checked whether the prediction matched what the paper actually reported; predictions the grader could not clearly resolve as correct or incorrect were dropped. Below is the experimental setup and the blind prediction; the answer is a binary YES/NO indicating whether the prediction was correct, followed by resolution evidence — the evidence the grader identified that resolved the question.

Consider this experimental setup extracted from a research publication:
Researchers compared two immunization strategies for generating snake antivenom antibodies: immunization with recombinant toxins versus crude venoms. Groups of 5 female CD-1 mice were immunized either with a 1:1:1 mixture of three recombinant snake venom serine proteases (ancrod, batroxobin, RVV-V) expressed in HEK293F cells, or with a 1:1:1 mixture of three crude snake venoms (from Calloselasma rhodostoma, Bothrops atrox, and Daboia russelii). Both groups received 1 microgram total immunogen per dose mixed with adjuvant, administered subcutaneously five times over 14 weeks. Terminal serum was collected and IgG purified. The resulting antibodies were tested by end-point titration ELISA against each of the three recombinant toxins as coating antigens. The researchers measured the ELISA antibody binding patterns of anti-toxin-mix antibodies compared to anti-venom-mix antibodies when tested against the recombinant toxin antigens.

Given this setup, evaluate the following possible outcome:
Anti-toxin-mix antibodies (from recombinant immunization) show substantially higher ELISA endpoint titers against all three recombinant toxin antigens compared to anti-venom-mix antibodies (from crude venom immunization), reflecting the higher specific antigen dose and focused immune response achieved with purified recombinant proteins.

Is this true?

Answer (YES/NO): YES